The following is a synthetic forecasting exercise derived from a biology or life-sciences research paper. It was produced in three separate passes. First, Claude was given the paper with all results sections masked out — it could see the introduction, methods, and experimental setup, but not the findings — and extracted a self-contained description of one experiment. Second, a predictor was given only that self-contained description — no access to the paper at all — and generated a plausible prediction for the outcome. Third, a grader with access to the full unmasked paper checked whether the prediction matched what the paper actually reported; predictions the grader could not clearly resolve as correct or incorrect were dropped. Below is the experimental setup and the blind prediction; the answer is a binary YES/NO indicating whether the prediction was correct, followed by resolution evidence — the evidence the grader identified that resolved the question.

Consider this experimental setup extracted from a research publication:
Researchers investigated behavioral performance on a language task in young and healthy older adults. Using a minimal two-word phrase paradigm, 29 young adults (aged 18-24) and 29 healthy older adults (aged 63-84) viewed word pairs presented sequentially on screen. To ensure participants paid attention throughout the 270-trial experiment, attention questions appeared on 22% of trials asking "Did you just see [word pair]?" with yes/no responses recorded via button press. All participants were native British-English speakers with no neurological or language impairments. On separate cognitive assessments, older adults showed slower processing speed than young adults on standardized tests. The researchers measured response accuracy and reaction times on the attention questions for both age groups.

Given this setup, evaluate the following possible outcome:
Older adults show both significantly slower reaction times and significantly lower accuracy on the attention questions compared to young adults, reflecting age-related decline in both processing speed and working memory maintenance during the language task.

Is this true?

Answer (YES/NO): NO